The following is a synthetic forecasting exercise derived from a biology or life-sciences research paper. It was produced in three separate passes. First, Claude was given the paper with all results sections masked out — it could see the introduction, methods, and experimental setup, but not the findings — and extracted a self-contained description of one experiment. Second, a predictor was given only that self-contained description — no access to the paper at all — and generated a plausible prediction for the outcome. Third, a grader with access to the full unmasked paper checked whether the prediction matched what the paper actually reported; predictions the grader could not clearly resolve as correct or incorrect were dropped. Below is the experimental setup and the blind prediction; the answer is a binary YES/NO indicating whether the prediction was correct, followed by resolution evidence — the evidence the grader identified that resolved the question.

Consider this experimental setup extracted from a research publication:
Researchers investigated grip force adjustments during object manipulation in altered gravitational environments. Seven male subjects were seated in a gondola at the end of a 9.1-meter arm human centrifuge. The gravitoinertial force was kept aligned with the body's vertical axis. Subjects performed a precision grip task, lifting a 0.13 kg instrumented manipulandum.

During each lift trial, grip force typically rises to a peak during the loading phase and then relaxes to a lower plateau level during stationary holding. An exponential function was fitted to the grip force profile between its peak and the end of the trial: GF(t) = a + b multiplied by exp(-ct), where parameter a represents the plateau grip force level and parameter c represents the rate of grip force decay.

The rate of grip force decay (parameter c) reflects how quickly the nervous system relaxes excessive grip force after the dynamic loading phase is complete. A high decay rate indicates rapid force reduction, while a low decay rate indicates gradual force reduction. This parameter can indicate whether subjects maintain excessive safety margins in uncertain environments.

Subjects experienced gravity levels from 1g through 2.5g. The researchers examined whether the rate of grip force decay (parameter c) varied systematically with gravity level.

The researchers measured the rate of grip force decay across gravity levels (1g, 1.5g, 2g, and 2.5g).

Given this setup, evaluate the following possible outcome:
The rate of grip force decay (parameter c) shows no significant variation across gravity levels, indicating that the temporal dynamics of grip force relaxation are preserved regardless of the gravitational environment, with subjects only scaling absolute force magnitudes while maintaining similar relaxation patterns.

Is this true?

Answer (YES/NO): YES